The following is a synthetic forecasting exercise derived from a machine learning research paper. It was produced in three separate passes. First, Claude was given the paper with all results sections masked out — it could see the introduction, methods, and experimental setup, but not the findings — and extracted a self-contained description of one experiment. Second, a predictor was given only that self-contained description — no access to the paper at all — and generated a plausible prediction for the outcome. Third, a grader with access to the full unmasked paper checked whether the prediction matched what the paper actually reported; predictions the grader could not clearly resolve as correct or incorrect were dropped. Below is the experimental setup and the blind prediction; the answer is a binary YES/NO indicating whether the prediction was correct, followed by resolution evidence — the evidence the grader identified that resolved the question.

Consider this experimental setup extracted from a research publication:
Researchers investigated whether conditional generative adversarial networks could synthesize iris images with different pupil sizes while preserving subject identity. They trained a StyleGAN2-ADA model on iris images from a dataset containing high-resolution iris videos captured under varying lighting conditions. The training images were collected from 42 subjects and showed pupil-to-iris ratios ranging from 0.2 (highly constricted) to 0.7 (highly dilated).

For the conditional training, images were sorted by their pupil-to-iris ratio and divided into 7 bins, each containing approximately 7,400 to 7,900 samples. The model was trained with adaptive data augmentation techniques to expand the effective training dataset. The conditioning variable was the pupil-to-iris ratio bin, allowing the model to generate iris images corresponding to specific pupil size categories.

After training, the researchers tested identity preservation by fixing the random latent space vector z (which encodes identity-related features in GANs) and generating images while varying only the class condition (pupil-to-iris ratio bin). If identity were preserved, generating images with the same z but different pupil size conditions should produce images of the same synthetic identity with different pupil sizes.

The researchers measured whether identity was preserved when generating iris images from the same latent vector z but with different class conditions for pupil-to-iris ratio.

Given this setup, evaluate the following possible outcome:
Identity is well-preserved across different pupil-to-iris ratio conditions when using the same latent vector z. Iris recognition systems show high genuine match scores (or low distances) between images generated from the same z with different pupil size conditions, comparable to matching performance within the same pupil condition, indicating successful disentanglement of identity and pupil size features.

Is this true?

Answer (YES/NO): NO